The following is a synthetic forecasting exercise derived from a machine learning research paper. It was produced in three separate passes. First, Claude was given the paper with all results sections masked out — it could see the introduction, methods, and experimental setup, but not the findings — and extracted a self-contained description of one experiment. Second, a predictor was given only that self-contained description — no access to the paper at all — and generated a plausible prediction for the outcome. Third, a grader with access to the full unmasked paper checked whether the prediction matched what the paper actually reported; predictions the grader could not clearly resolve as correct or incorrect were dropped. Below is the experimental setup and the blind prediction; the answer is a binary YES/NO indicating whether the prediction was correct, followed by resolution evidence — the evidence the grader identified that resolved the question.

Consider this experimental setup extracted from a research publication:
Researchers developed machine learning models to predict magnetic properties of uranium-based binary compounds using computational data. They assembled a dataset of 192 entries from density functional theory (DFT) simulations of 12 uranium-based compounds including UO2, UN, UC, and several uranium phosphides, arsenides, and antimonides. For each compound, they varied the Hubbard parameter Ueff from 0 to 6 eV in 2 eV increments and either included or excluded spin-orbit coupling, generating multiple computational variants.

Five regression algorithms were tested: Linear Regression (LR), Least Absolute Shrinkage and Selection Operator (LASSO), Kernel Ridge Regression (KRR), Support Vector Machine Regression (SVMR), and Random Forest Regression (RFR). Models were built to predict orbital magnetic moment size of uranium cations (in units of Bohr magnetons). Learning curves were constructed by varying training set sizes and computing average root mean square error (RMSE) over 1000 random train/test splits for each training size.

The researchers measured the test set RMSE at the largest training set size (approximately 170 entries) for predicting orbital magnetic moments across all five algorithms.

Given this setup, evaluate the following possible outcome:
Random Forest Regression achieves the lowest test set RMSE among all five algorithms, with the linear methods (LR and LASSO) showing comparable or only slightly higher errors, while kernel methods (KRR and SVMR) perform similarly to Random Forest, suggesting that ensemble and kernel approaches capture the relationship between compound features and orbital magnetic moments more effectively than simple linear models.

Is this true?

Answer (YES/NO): NO